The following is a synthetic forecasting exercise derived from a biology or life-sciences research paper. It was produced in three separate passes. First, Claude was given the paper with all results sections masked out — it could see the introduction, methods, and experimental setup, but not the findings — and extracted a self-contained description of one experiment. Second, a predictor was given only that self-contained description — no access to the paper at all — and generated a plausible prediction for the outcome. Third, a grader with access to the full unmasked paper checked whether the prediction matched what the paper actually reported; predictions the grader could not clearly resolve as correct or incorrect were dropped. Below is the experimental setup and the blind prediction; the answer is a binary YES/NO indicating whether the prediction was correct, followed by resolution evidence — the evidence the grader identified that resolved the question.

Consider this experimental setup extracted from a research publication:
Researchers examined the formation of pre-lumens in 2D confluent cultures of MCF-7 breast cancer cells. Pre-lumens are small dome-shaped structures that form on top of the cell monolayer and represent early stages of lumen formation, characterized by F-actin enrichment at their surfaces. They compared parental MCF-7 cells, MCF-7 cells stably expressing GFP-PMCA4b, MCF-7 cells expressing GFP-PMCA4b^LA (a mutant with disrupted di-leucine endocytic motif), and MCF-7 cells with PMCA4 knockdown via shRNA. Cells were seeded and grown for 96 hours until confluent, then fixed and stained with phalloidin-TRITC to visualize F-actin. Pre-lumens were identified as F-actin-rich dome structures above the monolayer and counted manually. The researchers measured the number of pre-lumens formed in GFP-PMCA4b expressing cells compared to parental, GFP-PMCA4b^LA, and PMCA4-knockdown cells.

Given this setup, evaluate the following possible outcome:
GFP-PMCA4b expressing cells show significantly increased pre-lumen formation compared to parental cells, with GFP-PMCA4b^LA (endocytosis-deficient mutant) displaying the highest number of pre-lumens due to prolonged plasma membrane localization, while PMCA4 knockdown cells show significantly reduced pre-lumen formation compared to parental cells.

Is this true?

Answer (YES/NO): NO